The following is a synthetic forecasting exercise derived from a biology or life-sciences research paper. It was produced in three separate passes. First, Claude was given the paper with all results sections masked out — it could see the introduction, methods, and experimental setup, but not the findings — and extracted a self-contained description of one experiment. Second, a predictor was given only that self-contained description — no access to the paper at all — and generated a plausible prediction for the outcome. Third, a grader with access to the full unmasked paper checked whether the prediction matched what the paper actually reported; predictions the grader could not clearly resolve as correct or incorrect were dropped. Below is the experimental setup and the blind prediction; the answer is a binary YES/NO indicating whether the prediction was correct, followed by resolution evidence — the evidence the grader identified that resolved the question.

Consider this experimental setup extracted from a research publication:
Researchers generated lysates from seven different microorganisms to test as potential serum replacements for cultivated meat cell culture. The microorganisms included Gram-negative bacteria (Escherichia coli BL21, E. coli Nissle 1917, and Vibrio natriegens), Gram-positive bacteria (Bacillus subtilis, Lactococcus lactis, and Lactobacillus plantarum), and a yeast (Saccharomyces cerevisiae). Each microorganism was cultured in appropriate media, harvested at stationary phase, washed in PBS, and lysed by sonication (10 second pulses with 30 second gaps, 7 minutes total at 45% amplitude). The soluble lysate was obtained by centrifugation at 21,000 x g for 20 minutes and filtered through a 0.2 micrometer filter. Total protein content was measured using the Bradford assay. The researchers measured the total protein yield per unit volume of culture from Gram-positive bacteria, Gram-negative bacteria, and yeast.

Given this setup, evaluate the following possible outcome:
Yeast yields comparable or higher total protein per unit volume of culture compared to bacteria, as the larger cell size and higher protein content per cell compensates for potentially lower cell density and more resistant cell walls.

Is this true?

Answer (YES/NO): YES